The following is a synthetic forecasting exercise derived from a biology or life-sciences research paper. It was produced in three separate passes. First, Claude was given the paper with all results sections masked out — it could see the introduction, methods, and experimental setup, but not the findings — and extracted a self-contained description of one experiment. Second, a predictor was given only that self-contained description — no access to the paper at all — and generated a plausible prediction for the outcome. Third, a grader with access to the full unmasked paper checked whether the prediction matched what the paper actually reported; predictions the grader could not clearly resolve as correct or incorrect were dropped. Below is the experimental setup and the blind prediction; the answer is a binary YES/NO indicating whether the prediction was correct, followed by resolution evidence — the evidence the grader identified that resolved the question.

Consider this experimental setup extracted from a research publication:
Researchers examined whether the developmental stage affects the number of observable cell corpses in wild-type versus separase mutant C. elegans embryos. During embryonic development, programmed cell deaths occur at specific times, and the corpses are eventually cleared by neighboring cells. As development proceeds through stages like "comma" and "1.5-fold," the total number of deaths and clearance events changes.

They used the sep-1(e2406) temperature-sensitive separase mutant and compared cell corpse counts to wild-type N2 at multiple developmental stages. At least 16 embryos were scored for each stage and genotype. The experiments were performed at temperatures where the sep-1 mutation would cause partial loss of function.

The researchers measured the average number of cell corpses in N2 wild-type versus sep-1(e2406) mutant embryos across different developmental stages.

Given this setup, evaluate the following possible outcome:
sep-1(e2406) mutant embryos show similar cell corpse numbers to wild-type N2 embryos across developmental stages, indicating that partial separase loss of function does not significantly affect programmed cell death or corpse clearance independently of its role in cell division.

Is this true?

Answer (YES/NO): NO